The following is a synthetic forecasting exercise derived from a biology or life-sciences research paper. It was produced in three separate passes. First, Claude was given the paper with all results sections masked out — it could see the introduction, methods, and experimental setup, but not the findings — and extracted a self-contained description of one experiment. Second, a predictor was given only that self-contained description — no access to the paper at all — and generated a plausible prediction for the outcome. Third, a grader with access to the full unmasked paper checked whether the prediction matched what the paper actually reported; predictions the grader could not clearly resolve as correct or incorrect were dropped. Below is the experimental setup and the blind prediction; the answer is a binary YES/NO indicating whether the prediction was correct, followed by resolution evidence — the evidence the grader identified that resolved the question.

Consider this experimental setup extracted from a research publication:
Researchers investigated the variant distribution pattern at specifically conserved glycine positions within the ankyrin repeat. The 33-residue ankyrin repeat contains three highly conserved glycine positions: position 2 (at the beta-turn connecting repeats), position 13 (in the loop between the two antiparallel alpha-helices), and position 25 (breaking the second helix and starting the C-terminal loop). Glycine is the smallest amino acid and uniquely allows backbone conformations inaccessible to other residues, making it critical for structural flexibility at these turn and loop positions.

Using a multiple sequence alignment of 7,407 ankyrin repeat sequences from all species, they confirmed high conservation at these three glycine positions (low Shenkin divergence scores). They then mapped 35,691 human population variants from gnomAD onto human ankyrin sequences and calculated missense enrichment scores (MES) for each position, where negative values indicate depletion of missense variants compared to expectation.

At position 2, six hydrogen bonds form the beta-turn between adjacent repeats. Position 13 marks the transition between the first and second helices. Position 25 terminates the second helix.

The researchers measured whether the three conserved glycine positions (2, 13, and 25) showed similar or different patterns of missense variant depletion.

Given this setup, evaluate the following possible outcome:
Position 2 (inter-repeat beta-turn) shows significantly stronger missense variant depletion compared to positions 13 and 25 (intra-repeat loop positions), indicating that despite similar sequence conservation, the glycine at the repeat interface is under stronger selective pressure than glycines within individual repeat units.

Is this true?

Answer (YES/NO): NO